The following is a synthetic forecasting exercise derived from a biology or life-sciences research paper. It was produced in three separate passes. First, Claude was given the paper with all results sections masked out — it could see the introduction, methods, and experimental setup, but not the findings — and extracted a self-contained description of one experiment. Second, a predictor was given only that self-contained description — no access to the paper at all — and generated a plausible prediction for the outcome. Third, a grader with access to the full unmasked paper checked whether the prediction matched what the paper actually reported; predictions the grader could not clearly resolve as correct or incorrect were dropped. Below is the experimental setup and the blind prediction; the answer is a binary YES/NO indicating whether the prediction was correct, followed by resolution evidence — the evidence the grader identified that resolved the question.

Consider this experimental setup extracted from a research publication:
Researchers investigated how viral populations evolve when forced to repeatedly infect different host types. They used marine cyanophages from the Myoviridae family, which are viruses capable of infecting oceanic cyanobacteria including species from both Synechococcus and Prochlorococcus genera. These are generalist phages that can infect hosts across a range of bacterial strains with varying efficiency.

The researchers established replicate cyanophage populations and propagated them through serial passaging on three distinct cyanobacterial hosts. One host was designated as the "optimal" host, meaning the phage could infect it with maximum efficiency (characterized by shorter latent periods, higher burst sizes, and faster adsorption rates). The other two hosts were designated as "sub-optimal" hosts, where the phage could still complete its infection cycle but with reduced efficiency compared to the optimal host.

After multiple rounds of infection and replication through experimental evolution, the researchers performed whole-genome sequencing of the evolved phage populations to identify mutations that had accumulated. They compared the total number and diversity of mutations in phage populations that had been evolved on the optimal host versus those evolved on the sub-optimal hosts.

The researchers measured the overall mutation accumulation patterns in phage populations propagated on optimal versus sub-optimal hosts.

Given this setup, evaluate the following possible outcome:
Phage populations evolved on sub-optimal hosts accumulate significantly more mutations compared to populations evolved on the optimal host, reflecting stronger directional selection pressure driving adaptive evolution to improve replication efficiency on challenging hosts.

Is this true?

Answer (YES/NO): YES